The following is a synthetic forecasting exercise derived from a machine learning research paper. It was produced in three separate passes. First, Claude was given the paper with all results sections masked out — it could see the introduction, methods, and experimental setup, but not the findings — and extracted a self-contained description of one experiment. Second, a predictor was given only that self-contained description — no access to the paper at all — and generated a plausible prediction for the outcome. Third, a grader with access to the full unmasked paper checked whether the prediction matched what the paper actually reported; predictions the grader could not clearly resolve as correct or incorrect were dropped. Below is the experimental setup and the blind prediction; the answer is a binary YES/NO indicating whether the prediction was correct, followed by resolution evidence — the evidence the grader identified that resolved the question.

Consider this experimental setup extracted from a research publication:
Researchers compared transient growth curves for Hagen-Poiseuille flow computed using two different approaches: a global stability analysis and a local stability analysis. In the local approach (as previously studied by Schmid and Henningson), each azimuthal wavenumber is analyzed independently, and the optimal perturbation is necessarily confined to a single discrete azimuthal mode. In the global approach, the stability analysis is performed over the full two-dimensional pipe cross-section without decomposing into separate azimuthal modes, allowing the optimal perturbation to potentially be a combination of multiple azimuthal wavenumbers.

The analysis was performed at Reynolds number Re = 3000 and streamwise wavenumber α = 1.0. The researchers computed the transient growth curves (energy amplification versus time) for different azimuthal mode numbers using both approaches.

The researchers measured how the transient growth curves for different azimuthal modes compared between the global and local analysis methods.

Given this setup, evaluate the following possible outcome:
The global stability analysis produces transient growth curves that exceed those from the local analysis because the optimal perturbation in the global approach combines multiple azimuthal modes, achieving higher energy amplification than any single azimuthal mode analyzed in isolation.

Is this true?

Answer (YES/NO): NO